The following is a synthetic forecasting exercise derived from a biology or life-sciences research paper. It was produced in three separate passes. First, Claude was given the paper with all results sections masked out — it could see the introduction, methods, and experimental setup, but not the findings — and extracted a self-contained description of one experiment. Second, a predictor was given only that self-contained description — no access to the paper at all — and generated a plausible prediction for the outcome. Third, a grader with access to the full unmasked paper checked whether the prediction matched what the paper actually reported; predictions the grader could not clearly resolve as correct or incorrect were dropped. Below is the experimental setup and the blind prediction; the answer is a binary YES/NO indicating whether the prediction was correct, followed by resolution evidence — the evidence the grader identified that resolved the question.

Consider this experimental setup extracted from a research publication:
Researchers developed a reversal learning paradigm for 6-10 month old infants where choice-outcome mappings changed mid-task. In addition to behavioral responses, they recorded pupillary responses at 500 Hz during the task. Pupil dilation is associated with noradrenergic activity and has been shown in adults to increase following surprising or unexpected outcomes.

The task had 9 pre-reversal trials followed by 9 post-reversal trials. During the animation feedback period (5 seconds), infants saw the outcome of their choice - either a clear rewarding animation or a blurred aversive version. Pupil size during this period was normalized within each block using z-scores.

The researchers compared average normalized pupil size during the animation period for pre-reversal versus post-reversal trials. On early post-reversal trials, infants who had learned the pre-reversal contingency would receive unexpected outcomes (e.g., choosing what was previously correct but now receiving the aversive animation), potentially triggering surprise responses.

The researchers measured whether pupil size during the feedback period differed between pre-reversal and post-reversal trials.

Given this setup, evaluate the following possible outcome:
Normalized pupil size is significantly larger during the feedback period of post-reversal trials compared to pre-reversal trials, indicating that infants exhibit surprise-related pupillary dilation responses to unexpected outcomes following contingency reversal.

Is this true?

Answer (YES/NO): YES